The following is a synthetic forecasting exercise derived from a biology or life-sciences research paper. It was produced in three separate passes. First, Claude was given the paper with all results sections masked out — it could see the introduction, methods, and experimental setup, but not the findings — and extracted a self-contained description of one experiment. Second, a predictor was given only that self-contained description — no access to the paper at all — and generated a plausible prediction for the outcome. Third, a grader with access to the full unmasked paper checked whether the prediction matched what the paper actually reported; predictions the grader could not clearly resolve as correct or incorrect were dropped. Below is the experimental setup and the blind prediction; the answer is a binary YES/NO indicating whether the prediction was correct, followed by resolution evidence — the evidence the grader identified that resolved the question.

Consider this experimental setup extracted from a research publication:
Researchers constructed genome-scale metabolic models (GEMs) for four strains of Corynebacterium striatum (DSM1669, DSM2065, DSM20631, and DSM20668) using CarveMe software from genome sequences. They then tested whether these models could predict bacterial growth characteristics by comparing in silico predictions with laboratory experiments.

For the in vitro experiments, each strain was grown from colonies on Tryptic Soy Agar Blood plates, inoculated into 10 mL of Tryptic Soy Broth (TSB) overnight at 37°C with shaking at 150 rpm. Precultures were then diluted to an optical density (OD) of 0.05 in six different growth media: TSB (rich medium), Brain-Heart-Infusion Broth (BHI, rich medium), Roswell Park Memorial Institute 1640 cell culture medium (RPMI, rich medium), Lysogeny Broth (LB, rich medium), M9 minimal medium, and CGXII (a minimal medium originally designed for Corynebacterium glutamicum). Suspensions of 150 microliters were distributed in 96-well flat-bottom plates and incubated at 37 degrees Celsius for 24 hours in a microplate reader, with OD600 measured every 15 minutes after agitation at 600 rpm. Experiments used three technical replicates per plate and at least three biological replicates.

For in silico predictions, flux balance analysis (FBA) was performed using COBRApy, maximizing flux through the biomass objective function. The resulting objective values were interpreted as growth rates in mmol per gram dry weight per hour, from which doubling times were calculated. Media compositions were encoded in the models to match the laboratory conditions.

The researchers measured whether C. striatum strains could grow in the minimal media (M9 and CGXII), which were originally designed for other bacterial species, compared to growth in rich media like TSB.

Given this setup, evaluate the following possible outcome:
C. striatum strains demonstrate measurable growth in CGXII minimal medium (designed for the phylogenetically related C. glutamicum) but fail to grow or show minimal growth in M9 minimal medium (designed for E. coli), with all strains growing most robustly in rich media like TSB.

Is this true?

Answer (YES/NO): NO